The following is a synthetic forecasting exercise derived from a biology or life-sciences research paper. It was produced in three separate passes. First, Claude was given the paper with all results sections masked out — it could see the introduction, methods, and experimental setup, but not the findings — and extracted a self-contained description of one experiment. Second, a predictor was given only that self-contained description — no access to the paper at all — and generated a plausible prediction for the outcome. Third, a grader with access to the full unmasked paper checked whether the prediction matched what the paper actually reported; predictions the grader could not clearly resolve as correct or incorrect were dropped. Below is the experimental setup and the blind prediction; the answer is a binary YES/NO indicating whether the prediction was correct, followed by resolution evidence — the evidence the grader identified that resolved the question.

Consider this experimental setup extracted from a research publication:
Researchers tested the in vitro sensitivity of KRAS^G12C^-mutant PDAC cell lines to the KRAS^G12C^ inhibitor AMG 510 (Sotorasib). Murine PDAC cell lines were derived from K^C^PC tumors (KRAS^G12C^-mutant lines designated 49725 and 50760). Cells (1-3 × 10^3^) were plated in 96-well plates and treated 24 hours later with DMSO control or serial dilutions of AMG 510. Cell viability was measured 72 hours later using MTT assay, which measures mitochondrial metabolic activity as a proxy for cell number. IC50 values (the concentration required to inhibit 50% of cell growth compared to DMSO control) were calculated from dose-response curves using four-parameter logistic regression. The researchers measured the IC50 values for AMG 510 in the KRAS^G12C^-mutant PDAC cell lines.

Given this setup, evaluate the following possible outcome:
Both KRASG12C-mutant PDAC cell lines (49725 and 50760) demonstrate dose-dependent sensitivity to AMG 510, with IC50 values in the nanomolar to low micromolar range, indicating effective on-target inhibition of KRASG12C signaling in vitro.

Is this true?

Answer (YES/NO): YES